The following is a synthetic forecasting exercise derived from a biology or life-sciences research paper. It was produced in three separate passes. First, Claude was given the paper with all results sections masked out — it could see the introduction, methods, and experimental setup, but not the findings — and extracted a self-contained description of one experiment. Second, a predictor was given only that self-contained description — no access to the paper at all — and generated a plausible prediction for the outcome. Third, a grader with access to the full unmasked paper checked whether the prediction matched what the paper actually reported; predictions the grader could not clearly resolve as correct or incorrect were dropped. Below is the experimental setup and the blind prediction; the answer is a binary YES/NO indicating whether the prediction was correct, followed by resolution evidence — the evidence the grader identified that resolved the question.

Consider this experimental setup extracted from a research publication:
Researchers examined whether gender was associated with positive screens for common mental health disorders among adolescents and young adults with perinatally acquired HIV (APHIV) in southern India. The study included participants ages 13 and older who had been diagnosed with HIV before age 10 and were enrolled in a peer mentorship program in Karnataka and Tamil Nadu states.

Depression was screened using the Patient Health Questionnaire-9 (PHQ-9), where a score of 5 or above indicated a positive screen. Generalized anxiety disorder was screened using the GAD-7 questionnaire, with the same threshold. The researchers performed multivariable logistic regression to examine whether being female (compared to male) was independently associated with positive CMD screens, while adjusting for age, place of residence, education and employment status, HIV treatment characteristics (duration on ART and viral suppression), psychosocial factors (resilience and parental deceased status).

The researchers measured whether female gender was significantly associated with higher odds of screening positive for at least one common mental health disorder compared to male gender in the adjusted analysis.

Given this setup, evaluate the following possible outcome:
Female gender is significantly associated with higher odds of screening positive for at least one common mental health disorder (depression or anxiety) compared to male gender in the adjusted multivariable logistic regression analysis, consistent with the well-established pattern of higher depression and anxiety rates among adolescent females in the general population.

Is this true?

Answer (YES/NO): NO